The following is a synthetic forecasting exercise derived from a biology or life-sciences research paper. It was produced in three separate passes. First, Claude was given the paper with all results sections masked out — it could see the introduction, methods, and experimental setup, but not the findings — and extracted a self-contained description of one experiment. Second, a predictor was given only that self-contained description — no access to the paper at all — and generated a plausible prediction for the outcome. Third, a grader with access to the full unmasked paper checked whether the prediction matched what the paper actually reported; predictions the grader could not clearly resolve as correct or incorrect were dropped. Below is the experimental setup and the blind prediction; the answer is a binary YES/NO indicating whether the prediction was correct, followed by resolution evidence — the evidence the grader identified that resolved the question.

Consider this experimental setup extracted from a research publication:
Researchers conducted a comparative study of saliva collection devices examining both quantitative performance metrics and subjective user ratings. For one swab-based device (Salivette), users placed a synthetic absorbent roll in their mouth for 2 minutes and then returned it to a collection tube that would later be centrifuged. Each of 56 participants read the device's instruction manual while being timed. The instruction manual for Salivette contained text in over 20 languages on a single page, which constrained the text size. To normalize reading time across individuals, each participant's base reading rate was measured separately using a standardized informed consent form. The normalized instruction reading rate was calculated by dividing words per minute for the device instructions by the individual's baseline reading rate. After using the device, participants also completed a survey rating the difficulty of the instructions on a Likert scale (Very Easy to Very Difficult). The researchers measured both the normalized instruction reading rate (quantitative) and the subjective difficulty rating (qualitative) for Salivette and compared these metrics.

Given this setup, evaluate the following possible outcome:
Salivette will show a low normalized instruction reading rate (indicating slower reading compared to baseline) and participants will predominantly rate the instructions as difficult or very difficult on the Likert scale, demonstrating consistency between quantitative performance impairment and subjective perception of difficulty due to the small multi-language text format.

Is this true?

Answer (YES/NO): NO